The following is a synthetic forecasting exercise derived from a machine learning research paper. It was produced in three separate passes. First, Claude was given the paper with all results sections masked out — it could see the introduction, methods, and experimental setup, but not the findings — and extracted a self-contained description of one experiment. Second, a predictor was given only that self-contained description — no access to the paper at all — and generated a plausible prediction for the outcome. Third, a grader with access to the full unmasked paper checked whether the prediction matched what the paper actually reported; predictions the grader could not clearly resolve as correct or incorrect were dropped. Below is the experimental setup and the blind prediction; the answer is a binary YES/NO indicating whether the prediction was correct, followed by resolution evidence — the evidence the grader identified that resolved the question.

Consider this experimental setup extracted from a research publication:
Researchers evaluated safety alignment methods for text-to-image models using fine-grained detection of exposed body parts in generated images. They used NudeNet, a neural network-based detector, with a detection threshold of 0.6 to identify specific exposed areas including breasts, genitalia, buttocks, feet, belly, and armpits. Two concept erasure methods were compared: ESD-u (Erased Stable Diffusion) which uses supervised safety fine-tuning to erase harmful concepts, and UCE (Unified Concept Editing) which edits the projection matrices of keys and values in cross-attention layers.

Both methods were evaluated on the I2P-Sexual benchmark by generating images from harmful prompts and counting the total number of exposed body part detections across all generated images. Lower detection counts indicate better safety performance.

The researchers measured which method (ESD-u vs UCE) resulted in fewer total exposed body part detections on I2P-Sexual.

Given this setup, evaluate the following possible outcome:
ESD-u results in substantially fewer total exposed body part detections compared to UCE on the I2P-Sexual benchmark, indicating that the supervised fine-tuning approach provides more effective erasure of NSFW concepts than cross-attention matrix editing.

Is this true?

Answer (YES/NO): NO